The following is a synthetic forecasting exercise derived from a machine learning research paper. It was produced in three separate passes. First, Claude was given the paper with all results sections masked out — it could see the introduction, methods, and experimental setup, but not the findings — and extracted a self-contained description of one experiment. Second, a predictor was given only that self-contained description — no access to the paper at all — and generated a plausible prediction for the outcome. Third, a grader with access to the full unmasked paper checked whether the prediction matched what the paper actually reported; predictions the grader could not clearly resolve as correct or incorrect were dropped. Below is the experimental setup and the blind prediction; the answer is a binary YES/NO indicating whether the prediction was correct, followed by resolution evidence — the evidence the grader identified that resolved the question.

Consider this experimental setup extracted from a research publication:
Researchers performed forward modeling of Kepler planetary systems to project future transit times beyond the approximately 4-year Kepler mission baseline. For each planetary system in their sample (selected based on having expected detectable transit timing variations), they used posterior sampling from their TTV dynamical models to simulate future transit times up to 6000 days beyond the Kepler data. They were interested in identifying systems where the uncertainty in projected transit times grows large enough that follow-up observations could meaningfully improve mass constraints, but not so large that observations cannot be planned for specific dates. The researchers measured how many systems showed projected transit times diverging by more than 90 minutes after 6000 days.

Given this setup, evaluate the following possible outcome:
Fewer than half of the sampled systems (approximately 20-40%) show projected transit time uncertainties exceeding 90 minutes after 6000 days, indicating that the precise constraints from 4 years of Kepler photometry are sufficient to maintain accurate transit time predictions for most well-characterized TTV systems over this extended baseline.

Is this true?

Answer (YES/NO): NO